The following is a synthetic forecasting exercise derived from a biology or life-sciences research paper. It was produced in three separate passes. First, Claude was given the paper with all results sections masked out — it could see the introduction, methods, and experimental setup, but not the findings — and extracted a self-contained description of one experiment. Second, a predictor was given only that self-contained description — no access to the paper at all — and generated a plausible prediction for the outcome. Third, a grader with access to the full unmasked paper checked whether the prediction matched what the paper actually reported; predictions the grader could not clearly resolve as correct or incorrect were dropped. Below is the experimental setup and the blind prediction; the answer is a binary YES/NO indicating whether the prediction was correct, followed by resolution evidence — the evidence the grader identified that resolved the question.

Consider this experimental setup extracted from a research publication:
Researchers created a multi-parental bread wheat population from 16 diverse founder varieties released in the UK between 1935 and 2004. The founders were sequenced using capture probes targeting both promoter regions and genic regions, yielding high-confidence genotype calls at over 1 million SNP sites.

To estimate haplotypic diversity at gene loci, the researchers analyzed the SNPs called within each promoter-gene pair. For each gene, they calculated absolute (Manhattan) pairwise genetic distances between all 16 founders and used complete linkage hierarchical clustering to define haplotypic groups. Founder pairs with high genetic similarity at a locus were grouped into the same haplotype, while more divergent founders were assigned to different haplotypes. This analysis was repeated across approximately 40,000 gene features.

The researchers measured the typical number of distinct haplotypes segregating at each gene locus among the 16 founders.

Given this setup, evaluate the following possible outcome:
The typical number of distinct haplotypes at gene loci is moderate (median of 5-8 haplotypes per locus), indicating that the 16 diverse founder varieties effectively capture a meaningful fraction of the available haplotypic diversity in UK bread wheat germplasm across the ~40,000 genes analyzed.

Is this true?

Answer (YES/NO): NO